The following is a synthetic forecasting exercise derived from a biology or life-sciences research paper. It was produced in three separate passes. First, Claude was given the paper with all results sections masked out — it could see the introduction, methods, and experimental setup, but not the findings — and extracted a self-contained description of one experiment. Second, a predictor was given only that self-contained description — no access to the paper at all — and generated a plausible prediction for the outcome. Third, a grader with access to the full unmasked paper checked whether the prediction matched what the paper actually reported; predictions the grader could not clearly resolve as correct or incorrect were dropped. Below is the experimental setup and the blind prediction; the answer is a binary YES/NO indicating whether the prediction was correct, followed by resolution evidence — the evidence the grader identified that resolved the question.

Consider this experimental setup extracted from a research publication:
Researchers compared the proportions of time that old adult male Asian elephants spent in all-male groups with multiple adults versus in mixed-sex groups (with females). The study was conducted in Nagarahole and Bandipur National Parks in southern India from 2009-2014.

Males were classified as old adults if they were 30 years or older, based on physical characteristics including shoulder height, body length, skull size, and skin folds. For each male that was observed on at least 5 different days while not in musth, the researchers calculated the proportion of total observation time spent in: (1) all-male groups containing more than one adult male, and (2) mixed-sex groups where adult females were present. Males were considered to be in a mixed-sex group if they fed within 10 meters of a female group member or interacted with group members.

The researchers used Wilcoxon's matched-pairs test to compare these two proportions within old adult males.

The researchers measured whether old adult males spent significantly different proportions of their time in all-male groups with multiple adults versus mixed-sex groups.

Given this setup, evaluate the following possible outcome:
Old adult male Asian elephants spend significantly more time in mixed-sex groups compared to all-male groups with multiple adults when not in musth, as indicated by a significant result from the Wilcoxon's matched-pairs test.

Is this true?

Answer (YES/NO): NO